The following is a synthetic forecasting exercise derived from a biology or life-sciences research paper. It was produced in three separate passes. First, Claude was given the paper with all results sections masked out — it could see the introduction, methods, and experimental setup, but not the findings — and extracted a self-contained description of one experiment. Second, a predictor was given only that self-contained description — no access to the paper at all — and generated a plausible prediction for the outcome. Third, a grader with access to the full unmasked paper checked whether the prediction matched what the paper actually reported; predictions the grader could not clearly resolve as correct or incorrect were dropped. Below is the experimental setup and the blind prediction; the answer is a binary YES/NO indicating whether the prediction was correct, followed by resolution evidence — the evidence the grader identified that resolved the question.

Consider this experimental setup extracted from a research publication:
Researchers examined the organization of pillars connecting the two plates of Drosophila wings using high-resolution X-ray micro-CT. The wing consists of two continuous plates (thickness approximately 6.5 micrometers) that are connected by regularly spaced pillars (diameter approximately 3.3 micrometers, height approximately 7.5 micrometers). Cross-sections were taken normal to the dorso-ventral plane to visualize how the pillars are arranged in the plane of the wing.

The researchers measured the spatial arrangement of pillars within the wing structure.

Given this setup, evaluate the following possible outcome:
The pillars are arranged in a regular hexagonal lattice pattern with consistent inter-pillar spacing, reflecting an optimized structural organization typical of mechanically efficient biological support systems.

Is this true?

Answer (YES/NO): YES